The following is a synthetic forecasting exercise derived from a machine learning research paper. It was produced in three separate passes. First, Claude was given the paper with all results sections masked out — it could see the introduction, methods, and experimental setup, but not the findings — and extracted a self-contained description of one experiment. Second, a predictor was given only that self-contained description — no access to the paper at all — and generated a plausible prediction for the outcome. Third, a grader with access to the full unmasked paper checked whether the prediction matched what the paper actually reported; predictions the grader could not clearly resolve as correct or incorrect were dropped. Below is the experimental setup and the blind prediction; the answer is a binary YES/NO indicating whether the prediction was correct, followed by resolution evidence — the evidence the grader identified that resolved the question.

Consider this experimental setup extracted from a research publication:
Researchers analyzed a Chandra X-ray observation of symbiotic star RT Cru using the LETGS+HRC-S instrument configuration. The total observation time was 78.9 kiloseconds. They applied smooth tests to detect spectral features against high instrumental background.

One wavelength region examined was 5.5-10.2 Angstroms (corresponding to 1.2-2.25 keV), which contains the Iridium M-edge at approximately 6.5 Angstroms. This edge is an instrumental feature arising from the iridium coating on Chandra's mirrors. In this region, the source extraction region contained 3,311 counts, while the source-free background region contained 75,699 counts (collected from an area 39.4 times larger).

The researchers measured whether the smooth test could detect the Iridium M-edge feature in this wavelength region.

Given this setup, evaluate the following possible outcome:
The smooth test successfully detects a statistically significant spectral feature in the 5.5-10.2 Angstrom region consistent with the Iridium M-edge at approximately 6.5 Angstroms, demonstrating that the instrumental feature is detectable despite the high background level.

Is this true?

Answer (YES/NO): YES